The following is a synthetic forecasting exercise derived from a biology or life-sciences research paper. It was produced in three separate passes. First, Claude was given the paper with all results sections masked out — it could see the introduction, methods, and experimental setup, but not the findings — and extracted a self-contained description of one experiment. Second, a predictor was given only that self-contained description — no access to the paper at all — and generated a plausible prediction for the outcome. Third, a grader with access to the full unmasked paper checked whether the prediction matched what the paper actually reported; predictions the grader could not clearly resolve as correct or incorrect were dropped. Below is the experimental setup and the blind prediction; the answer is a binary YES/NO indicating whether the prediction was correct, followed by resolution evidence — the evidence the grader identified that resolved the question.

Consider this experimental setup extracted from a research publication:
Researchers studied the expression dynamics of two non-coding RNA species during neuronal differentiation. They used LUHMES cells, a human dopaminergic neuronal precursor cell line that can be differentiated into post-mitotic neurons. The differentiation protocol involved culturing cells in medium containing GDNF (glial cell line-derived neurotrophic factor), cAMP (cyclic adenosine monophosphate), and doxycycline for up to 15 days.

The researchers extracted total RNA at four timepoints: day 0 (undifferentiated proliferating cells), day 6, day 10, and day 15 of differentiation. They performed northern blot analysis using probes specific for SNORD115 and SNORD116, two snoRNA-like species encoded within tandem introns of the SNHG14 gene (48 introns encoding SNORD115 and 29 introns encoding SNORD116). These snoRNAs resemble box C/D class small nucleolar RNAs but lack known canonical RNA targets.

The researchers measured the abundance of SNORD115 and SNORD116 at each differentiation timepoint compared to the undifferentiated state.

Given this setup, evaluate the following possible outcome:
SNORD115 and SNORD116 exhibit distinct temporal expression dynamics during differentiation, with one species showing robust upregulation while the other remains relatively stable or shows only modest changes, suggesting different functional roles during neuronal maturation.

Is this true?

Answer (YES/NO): NO